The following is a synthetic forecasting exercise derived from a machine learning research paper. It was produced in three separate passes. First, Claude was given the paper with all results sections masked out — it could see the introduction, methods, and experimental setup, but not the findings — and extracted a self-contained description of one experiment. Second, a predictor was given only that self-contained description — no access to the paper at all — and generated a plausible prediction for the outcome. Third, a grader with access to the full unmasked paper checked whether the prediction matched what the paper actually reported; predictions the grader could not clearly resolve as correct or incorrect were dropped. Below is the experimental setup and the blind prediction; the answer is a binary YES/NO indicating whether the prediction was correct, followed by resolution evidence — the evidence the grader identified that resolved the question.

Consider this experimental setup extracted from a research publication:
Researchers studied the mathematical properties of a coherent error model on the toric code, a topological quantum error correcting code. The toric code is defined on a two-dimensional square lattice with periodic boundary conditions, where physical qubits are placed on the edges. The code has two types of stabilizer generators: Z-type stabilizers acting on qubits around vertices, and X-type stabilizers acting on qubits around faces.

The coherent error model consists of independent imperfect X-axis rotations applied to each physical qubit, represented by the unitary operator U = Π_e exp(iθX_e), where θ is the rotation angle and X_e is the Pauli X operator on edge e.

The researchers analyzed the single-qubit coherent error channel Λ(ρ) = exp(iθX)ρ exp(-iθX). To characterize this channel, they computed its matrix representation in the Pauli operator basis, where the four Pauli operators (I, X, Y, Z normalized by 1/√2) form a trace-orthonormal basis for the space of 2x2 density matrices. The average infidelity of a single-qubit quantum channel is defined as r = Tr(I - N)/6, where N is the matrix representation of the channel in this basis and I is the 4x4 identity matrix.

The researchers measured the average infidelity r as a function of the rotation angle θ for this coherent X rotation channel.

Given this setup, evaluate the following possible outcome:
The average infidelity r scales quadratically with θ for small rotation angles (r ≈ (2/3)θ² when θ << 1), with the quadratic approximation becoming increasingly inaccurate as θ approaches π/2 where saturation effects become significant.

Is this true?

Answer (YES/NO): YES